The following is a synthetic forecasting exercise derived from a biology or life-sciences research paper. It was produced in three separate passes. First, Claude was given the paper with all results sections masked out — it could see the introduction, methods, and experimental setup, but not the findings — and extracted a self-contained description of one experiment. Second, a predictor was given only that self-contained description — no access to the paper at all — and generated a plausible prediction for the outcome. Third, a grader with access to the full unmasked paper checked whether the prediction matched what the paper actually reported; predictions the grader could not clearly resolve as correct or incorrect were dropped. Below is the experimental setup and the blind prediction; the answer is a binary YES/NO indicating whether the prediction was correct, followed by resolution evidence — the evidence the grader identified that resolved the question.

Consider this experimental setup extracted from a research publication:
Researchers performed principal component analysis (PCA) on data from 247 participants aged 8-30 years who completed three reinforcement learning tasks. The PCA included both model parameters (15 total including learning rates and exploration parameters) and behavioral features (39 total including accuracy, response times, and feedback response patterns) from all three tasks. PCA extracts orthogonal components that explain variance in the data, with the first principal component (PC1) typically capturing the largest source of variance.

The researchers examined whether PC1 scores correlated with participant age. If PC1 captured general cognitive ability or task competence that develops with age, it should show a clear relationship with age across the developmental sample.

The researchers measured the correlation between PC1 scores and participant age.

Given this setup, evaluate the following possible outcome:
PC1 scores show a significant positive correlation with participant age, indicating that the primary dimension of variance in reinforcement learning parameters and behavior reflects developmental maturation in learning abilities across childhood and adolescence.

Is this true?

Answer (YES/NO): YES